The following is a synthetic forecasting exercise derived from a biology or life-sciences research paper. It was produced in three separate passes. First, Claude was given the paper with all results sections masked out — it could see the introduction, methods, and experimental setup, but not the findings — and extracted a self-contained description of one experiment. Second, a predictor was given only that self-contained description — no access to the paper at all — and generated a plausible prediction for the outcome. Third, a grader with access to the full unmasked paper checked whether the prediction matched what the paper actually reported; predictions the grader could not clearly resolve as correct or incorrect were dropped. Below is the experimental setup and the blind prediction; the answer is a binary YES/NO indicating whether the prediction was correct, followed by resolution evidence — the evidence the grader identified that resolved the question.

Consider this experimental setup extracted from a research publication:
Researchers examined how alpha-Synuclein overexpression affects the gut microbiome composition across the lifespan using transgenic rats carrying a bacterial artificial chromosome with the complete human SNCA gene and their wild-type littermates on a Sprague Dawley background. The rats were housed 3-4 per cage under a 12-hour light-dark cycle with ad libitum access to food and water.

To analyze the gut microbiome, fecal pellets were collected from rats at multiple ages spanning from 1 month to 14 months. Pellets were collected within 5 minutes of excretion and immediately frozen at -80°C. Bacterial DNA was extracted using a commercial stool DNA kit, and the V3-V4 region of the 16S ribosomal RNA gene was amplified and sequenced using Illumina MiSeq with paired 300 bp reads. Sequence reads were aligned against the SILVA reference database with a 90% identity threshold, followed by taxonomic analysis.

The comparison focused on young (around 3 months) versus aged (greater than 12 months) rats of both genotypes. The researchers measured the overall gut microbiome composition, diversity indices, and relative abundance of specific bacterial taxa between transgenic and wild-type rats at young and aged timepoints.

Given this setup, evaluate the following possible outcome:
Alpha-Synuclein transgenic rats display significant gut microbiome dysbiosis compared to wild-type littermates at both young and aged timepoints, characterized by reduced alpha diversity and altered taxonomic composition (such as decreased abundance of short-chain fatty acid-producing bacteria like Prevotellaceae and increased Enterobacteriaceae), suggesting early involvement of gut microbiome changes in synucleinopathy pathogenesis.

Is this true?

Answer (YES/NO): NO